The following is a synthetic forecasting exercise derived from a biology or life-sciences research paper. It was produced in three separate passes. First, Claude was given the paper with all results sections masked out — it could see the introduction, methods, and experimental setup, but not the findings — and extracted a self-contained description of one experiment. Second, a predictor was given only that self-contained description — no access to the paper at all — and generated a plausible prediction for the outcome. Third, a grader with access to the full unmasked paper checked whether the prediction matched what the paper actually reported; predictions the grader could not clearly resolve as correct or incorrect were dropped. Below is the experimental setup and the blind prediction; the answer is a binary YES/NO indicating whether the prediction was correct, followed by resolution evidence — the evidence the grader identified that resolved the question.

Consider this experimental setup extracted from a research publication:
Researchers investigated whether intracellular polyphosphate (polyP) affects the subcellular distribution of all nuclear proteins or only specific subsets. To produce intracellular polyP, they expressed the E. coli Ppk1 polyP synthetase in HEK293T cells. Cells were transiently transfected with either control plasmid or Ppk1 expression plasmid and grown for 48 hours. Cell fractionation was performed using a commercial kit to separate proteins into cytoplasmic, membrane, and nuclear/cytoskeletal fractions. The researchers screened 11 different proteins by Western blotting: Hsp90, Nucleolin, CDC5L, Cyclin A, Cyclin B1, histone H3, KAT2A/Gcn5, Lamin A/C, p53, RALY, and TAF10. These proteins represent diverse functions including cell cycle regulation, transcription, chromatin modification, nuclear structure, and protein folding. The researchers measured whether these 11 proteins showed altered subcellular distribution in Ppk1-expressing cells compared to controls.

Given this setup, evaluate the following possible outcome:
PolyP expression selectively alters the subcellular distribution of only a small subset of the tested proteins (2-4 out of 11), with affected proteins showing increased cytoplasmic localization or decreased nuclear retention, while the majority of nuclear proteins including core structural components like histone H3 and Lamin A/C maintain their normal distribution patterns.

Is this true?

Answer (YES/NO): NO